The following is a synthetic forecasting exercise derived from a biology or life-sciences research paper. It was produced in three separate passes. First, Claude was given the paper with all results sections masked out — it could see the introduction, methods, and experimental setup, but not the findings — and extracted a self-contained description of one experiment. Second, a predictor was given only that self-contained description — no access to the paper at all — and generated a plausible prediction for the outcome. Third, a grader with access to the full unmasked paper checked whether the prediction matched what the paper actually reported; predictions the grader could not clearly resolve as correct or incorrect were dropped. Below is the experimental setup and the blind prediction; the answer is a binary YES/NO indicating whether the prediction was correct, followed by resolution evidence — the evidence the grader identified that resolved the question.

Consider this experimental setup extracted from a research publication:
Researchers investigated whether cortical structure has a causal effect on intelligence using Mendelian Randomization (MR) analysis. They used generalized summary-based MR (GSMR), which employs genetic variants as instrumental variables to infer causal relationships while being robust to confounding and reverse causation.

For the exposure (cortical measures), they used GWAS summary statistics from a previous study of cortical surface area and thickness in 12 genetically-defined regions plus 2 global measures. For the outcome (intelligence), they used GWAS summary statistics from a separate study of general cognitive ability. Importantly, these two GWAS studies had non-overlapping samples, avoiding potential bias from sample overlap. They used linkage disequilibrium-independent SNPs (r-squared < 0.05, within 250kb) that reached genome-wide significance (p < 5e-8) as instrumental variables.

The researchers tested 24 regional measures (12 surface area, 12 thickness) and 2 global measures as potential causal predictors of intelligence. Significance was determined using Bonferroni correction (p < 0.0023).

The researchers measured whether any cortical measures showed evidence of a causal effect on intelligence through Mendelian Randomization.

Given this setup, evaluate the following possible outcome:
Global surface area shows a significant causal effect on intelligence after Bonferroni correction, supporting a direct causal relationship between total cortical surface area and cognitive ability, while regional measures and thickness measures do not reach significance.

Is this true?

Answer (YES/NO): NO